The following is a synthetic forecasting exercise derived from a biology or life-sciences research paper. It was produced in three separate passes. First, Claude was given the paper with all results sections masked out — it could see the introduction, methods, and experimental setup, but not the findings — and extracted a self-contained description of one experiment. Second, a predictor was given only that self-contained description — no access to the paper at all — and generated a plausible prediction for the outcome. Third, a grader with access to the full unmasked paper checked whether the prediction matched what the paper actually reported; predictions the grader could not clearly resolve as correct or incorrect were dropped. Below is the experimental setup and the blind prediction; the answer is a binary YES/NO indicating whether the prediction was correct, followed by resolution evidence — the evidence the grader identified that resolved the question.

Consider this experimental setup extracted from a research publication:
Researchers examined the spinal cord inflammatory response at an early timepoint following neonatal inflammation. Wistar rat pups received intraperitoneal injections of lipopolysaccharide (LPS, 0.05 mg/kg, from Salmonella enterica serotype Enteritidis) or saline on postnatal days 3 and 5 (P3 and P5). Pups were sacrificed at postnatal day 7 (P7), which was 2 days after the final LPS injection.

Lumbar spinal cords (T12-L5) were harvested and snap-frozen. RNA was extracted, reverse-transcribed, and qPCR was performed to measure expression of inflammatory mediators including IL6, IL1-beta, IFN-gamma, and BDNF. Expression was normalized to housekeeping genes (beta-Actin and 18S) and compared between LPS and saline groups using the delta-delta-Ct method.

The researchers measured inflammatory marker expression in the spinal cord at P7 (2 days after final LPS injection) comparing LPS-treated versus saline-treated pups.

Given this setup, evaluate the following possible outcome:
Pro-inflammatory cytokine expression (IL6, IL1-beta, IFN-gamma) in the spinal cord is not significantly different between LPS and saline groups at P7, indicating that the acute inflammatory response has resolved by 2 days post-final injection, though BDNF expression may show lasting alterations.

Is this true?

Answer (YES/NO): NO